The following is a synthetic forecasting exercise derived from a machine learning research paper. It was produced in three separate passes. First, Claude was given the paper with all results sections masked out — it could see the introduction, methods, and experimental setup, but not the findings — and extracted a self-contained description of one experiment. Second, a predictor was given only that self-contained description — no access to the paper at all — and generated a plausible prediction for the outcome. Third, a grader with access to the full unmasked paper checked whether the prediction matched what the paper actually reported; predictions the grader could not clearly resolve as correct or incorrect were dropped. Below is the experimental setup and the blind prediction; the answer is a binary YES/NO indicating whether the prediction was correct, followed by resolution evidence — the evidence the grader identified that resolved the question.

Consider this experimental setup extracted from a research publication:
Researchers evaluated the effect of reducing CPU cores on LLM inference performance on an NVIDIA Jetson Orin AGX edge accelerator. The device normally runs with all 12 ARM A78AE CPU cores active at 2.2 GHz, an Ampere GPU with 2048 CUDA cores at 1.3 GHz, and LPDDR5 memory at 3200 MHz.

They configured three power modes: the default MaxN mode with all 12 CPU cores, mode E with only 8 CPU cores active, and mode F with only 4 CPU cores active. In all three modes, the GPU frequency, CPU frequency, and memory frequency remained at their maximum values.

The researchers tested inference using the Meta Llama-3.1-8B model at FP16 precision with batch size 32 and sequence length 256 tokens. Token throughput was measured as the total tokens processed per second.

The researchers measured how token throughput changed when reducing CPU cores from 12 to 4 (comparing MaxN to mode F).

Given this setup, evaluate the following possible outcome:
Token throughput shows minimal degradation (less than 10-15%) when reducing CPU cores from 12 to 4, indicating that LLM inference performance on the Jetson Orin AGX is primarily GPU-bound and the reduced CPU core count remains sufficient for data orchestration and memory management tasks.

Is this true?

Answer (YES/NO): YES